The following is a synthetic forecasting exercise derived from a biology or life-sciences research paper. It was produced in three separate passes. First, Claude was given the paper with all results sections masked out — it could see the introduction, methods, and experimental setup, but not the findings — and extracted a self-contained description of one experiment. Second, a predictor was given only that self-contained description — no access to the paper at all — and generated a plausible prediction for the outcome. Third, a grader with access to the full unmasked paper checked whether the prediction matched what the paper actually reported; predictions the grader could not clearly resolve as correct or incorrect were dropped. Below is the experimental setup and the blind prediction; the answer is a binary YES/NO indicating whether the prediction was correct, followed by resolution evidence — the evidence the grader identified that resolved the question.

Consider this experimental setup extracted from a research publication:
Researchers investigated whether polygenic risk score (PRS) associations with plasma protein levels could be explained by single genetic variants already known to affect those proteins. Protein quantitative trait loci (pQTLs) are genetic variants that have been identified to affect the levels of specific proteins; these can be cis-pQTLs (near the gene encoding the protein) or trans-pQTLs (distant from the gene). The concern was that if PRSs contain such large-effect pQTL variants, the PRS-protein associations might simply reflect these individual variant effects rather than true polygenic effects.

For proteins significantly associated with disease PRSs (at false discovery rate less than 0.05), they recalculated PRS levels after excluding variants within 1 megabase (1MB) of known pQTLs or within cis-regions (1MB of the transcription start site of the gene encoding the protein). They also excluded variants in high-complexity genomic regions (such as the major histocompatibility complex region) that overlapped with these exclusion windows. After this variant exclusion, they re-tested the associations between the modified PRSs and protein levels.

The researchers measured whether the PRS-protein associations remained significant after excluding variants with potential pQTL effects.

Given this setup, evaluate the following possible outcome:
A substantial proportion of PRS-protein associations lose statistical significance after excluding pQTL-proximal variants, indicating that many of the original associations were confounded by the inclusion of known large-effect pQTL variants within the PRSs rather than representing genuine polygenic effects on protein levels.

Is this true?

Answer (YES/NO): NO